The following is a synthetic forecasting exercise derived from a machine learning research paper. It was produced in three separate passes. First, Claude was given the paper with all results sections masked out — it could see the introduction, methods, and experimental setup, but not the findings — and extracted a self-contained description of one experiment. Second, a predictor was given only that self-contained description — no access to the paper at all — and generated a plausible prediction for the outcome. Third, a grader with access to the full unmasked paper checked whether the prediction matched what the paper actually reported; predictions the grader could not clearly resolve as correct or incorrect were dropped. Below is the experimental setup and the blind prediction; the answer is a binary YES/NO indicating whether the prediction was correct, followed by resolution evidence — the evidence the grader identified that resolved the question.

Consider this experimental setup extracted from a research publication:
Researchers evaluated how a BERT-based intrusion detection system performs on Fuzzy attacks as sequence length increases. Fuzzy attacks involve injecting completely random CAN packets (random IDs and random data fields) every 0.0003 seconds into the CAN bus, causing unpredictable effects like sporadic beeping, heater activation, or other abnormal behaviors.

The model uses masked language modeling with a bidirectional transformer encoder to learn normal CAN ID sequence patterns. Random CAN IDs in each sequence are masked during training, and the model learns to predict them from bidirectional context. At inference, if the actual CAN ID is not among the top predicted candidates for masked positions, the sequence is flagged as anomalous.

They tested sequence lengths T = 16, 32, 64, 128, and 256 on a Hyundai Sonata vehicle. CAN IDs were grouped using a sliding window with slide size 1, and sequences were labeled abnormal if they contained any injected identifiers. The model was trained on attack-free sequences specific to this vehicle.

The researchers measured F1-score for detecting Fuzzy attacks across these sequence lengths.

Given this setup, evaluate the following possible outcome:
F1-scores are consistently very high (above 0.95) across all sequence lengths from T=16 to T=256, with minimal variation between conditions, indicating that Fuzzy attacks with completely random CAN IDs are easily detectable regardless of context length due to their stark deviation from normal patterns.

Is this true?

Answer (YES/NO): NO